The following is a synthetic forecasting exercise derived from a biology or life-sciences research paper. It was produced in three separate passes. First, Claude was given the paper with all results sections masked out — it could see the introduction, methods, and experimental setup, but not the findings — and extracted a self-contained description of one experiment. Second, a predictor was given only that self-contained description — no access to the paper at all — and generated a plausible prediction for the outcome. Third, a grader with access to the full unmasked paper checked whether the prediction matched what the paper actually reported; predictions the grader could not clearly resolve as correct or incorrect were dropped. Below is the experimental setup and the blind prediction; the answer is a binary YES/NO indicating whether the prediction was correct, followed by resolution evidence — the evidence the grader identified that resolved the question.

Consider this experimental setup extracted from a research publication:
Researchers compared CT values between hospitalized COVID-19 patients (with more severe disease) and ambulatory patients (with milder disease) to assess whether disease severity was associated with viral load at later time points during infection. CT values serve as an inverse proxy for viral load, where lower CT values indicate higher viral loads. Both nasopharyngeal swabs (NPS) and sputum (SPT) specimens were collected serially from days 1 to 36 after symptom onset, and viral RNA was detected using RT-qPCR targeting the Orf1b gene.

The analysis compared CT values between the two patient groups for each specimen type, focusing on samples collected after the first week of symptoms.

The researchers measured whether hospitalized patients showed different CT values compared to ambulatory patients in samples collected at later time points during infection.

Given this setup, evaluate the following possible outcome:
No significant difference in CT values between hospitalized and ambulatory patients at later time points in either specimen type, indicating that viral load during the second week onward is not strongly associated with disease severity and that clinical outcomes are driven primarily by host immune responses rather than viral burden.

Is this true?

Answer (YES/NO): YES